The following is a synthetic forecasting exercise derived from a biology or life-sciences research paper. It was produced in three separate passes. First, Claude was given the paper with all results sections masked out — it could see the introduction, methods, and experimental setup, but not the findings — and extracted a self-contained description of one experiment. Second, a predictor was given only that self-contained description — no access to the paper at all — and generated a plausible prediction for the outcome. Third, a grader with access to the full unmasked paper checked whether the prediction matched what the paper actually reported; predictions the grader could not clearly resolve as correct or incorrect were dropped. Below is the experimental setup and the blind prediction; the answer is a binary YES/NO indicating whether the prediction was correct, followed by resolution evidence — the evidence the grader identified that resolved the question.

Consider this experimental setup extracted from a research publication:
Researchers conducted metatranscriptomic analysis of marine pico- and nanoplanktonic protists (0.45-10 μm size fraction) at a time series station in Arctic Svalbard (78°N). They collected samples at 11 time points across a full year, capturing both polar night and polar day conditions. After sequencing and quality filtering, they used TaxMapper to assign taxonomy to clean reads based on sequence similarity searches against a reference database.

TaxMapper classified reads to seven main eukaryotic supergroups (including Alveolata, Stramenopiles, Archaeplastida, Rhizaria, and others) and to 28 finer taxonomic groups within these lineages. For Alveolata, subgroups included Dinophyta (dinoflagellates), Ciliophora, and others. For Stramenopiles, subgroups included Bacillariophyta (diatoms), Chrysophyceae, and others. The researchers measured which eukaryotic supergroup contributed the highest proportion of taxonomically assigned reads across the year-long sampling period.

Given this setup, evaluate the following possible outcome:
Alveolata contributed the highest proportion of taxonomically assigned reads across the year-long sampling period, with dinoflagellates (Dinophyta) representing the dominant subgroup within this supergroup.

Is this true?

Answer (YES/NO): NO